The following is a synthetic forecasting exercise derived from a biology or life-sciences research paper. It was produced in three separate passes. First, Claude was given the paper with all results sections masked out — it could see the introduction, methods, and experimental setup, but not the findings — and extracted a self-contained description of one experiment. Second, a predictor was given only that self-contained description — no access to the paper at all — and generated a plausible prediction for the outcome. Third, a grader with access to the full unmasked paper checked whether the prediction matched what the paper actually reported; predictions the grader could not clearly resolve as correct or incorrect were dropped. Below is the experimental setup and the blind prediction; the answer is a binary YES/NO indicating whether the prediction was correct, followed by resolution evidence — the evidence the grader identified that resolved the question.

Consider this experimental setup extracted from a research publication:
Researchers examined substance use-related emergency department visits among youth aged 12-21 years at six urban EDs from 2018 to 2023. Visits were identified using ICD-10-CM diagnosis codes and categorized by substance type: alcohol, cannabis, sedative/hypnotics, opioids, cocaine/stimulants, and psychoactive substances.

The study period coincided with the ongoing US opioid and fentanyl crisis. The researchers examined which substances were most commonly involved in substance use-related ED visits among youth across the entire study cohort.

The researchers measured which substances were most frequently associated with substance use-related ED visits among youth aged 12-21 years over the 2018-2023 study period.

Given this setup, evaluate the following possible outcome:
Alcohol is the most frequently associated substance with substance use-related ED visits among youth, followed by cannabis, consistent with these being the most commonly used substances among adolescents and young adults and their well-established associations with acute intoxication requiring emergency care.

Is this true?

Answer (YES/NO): YES